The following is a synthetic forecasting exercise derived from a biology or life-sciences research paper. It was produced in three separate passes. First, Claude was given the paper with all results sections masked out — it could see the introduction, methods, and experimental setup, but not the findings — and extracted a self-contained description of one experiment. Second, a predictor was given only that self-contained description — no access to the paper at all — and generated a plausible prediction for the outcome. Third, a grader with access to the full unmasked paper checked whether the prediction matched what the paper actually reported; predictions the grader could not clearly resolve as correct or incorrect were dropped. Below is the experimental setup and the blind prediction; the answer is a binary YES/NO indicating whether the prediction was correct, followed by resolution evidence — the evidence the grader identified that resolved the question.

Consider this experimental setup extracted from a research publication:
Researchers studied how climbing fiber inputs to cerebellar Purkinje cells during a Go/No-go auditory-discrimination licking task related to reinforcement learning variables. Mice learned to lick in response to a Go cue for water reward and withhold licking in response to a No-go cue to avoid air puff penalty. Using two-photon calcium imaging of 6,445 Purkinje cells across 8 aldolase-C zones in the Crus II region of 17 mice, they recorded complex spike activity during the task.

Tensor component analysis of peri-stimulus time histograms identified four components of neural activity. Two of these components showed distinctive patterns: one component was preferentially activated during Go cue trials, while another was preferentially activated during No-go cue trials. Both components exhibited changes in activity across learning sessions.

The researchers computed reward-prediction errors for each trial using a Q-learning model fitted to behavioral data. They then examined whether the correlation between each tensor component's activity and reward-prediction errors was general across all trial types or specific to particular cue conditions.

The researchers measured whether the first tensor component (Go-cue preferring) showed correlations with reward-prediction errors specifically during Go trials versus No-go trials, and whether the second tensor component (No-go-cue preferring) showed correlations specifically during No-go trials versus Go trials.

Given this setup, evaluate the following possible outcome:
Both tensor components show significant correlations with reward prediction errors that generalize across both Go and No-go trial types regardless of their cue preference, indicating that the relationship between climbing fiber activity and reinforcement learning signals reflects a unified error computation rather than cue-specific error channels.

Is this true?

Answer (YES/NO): NO